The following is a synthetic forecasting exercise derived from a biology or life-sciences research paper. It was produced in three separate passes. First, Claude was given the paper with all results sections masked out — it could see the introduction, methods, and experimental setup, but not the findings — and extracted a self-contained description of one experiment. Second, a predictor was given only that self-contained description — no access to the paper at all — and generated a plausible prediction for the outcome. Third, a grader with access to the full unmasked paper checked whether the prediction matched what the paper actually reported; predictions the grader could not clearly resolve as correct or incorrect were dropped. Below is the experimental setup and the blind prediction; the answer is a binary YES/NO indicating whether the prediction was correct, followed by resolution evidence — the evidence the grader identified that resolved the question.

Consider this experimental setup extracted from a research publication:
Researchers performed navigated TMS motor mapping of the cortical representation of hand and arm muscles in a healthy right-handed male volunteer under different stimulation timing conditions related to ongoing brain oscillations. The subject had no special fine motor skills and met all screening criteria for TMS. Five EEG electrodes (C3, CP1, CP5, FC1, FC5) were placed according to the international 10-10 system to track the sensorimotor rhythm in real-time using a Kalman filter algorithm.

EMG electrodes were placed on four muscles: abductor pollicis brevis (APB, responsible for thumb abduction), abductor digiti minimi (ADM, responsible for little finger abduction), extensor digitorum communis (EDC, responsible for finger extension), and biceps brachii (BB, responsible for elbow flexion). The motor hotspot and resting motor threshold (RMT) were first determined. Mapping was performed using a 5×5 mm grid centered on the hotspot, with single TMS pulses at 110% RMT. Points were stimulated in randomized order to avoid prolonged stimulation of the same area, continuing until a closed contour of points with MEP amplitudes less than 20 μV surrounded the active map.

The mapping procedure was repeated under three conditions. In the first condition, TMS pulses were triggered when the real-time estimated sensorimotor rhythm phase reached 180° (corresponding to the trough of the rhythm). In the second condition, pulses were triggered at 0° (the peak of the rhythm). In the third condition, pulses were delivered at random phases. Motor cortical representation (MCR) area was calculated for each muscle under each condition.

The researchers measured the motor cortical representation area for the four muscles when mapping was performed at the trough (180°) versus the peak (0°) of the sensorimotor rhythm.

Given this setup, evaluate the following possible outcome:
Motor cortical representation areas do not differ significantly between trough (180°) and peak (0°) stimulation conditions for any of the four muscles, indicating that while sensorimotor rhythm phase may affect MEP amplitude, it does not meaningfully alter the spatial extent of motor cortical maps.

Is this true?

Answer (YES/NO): NO